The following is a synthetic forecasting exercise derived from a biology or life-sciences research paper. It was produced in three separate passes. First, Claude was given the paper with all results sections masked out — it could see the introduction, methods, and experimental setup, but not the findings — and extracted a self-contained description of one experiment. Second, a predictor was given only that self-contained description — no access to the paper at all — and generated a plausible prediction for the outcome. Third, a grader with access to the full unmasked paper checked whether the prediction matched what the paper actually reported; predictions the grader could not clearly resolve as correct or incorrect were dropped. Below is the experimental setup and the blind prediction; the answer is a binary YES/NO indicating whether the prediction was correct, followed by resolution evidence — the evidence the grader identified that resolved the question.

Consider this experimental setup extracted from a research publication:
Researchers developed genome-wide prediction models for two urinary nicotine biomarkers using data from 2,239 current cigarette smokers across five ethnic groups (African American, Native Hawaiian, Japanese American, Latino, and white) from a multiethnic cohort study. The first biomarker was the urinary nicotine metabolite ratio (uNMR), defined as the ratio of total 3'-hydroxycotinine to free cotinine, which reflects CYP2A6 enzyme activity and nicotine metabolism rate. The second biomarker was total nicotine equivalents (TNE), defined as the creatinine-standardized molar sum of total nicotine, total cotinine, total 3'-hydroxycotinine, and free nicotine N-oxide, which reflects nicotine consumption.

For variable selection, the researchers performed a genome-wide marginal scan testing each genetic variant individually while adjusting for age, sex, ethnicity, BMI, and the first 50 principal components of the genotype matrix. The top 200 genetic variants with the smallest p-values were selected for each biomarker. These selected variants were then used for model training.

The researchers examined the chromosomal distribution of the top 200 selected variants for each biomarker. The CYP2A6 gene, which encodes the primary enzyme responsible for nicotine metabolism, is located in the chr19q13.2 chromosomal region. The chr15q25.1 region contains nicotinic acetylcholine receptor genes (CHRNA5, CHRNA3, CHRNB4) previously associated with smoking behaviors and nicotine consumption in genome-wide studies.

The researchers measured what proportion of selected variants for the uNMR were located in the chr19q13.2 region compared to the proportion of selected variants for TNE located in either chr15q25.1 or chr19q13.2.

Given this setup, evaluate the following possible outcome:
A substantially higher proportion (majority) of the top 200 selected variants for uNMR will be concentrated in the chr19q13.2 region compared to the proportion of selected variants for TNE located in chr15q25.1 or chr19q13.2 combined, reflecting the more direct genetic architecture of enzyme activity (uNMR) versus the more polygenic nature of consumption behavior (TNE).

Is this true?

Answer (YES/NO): YES